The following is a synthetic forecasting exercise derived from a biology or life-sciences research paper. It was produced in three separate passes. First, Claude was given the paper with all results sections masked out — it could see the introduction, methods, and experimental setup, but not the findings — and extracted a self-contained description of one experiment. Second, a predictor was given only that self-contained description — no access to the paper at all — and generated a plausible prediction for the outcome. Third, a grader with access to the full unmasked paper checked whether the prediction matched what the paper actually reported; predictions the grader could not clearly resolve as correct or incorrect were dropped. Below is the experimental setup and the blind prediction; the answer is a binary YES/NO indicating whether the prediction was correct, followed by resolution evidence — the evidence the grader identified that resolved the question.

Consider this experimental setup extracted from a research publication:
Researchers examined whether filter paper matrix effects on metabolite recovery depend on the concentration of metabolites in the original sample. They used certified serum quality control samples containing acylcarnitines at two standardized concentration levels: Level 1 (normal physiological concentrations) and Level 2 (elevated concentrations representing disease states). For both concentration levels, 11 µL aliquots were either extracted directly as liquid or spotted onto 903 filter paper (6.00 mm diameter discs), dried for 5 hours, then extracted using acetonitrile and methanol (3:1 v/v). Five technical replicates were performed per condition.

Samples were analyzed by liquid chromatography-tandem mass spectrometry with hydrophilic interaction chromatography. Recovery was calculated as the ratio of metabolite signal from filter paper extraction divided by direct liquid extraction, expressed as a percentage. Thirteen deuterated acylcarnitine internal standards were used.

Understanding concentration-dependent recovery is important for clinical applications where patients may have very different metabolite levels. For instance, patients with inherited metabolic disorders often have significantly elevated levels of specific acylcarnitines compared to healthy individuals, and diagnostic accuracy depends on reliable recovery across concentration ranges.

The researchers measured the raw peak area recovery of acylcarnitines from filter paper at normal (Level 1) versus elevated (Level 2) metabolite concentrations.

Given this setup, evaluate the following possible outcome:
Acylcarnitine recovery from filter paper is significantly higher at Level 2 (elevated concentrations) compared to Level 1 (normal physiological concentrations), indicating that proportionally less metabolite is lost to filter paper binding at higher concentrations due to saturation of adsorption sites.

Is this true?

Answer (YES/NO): NO